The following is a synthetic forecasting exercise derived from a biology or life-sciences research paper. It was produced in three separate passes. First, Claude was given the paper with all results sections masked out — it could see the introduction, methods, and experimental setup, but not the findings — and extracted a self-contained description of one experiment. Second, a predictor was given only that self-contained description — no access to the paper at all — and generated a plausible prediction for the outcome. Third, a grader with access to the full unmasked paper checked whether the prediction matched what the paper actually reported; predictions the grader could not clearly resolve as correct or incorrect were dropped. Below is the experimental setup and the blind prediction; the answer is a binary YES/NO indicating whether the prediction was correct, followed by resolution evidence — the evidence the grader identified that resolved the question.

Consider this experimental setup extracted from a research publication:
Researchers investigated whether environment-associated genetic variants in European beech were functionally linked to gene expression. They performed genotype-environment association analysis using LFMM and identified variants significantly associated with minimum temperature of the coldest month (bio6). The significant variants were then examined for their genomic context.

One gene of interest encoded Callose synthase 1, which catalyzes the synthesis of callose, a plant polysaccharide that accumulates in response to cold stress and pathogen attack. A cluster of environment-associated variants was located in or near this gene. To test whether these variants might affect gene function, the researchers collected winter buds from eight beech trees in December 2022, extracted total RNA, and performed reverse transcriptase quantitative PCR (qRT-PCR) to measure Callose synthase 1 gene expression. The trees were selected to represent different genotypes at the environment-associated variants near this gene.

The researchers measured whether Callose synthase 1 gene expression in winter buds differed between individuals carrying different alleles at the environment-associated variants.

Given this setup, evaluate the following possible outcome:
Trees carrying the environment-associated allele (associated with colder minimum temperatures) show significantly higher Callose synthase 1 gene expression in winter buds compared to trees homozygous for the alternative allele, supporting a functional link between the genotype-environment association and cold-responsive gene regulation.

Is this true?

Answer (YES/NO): NO